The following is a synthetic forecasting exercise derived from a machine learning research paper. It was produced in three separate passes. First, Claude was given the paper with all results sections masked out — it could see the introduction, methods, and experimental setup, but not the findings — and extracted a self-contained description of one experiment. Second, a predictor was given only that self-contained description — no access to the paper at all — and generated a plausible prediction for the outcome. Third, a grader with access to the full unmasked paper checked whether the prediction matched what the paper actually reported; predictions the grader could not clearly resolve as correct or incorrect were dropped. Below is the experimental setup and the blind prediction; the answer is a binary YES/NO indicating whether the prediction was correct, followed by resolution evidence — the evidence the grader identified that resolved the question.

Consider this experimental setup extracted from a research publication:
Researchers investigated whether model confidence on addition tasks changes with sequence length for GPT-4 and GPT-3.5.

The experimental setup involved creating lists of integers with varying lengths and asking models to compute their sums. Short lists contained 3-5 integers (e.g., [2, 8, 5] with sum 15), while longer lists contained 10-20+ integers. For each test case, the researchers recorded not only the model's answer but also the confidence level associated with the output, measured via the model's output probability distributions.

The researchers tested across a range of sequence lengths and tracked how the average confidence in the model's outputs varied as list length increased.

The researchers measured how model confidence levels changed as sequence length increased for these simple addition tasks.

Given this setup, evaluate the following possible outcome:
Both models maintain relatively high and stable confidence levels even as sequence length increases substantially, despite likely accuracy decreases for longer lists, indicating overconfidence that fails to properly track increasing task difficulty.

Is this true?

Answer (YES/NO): NO